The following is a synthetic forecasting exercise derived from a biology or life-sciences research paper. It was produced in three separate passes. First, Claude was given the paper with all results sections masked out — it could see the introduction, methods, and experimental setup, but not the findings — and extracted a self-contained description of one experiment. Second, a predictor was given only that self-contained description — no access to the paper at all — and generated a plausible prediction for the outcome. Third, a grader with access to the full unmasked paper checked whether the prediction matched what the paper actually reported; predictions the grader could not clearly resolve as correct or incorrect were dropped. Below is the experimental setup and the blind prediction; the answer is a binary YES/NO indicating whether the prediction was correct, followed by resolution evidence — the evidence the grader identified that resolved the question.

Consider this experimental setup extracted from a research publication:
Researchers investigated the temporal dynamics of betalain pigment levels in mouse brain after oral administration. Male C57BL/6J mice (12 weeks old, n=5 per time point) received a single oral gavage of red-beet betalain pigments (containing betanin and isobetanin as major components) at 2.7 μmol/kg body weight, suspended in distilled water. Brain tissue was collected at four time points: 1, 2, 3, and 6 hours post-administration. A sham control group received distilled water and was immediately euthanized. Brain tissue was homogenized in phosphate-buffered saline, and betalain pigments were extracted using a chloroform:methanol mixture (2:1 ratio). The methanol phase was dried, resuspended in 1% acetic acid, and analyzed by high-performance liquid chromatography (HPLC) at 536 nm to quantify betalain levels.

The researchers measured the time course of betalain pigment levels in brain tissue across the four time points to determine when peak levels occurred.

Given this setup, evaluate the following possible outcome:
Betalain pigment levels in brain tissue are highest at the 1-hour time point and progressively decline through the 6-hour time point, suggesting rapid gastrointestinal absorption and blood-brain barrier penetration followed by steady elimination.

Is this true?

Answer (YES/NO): NO